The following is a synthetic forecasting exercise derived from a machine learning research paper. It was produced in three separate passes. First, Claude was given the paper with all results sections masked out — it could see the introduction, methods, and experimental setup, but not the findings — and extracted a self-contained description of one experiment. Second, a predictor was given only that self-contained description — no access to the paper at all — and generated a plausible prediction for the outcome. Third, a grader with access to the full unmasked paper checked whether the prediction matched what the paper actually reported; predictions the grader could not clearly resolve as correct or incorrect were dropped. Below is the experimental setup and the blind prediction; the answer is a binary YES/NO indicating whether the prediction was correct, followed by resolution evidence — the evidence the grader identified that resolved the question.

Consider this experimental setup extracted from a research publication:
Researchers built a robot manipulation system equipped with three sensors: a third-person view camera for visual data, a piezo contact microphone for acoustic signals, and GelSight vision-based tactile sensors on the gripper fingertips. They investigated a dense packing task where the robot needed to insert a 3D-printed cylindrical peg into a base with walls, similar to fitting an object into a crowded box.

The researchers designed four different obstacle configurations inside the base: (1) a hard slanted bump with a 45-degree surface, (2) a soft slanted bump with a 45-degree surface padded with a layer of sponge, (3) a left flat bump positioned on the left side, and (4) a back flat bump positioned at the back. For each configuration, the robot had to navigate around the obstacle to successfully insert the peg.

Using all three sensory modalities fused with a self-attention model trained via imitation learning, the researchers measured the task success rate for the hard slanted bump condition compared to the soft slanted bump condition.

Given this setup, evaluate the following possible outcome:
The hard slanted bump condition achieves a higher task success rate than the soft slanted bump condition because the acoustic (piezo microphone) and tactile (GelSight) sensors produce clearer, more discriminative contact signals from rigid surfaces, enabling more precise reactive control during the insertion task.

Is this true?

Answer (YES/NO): NO